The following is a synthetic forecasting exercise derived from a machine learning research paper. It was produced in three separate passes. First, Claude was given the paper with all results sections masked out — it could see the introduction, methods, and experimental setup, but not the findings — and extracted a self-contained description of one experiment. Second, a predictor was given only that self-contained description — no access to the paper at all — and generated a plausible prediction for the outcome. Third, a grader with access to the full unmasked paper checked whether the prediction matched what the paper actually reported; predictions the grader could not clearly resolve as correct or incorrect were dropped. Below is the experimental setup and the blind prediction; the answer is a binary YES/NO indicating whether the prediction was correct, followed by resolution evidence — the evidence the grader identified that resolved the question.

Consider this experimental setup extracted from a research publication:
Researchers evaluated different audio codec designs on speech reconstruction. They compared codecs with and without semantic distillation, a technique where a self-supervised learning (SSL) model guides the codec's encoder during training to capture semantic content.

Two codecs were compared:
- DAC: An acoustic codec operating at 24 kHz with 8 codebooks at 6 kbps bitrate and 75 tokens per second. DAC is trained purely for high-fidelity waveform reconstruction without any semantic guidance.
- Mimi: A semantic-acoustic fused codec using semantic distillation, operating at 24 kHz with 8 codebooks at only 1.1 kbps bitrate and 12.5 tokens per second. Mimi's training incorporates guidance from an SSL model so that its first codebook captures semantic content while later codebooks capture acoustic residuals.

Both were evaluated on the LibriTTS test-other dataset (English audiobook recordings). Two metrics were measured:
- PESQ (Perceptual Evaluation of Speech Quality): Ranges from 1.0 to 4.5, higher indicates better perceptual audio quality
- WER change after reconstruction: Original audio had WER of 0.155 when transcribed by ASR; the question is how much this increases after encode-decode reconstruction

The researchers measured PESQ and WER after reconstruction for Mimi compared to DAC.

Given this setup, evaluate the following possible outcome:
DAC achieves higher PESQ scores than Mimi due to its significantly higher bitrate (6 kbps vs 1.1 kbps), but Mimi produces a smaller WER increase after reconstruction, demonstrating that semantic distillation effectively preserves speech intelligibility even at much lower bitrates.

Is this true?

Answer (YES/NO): NO